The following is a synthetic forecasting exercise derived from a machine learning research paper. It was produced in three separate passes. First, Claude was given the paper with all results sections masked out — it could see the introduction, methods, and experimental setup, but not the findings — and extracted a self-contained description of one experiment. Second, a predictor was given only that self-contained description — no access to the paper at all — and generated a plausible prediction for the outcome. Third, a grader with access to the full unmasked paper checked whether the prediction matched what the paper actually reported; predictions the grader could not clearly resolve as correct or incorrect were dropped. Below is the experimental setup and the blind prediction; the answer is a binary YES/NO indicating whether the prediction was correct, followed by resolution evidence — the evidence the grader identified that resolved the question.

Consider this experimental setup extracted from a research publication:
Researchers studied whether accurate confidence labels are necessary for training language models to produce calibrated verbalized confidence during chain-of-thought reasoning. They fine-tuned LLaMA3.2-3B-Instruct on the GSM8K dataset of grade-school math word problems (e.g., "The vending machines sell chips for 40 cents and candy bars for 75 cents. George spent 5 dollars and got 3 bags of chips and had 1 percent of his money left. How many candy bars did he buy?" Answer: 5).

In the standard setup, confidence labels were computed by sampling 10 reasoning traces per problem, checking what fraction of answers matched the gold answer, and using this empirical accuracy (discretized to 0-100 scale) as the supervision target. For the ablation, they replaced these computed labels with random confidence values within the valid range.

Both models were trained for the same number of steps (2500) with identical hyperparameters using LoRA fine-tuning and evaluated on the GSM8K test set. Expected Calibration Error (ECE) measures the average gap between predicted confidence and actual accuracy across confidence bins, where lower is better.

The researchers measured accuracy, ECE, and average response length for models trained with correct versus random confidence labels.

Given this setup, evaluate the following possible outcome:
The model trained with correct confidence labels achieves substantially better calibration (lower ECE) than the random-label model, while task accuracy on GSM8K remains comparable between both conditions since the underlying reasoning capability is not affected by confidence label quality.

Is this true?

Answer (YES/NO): NO